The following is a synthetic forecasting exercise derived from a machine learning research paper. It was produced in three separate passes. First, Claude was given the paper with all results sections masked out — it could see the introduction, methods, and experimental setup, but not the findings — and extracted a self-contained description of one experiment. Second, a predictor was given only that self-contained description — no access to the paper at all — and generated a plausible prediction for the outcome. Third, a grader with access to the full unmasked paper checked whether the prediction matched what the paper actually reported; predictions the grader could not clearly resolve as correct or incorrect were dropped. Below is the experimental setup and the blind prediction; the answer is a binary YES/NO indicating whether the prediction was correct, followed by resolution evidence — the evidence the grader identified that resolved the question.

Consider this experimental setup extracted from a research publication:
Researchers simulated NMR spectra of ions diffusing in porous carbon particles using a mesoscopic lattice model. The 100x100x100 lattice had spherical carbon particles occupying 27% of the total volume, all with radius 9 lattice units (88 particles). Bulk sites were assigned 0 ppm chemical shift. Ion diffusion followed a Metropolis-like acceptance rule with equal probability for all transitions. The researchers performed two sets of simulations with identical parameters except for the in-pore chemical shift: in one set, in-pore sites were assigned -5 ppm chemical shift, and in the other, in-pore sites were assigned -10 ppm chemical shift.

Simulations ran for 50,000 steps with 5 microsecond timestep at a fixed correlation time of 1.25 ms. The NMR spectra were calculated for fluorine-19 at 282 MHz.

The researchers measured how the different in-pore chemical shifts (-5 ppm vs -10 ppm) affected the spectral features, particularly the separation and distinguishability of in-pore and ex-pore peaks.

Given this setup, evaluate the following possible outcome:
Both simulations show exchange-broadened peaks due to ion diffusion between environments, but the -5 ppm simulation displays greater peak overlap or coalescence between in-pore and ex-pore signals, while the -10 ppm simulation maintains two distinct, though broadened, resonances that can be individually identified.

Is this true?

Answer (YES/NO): NO